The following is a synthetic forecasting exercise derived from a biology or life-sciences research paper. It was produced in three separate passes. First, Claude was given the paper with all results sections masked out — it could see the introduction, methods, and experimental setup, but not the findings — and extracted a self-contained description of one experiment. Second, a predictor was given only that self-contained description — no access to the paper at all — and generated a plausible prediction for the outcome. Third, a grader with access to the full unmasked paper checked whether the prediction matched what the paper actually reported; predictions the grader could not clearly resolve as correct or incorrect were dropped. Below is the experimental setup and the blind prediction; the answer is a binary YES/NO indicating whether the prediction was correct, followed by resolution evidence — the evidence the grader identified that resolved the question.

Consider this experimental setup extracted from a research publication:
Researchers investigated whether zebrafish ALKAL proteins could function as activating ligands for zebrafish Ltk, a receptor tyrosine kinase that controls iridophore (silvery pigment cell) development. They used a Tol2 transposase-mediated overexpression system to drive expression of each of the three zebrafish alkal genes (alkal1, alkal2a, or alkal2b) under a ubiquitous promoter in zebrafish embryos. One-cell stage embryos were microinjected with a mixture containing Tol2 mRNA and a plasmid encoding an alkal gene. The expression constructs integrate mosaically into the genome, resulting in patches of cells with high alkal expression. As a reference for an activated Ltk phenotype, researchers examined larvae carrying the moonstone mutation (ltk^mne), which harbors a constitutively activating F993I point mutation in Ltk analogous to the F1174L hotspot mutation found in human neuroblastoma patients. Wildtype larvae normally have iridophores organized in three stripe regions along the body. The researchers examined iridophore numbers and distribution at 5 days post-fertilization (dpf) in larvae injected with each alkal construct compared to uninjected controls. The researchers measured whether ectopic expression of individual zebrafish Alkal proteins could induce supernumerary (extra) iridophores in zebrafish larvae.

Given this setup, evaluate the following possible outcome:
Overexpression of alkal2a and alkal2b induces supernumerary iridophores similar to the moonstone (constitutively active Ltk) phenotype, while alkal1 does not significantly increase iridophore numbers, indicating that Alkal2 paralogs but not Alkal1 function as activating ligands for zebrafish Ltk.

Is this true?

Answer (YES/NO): NO